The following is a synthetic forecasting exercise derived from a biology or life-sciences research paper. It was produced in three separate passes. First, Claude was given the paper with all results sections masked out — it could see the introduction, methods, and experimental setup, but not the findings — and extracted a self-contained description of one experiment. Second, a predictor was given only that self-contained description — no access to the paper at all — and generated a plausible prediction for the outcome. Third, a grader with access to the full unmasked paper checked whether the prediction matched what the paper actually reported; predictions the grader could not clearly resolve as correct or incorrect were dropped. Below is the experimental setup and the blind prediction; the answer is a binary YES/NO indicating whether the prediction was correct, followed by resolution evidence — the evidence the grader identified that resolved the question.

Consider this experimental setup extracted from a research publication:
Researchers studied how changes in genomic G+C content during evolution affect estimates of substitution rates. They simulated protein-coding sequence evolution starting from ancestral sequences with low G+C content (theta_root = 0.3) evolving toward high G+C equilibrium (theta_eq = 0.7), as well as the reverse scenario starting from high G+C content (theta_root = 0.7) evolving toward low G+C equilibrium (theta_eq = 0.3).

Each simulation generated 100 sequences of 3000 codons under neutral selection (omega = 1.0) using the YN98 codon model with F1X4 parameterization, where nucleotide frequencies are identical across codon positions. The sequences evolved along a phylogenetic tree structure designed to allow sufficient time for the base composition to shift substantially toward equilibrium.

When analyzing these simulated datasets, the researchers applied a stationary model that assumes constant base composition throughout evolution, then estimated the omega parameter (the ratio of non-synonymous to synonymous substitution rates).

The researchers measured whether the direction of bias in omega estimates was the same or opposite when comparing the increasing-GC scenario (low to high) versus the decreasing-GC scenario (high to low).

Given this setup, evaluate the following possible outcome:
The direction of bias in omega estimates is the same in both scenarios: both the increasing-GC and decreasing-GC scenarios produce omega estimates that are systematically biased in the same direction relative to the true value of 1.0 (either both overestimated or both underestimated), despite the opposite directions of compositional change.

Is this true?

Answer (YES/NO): NO